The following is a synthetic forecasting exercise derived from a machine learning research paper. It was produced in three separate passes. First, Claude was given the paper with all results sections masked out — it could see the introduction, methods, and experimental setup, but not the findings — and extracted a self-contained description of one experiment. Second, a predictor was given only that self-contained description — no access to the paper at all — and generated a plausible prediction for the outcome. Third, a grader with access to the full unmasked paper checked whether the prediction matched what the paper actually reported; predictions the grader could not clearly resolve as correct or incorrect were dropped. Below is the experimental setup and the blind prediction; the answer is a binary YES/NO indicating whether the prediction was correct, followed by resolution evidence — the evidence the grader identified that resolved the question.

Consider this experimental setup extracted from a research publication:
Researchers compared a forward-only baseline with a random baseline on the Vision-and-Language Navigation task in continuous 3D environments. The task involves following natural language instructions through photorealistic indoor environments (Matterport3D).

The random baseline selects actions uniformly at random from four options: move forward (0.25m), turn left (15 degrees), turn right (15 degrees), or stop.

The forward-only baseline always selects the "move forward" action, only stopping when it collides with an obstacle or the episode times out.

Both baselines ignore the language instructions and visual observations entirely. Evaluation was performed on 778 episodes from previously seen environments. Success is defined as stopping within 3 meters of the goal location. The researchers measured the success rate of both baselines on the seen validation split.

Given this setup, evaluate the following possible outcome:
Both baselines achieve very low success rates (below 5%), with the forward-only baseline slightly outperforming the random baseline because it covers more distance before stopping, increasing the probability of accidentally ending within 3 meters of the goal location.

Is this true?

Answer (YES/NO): YES